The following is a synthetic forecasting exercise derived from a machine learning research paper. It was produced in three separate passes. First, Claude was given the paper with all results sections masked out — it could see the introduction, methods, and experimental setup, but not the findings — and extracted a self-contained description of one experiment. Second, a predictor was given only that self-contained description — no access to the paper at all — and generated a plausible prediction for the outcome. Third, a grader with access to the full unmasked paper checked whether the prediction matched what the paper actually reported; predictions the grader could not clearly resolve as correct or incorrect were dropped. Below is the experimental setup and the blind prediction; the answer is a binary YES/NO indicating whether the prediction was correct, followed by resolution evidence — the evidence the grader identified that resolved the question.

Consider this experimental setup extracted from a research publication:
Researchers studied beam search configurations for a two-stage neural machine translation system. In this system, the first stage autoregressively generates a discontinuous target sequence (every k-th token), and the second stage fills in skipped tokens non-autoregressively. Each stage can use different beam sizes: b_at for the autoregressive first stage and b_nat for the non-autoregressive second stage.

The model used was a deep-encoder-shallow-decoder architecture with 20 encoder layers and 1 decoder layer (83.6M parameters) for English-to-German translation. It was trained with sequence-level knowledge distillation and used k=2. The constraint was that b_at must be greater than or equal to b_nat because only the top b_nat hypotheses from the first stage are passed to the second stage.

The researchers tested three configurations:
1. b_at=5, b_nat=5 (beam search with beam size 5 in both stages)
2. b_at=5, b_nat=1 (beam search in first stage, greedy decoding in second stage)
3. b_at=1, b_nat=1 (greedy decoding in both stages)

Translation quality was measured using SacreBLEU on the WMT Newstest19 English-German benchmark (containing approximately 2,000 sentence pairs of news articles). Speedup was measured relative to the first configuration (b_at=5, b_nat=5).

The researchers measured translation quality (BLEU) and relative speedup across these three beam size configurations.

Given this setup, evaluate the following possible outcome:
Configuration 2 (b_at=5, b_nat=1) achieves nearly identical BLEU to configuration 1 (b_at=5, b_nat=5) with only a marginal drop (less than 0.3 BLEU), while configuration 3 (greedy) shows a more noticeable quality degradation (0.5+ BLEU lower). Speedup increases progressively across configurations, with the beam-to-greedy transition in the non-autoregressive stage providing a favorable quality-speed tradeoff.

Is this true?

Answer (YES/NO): NO